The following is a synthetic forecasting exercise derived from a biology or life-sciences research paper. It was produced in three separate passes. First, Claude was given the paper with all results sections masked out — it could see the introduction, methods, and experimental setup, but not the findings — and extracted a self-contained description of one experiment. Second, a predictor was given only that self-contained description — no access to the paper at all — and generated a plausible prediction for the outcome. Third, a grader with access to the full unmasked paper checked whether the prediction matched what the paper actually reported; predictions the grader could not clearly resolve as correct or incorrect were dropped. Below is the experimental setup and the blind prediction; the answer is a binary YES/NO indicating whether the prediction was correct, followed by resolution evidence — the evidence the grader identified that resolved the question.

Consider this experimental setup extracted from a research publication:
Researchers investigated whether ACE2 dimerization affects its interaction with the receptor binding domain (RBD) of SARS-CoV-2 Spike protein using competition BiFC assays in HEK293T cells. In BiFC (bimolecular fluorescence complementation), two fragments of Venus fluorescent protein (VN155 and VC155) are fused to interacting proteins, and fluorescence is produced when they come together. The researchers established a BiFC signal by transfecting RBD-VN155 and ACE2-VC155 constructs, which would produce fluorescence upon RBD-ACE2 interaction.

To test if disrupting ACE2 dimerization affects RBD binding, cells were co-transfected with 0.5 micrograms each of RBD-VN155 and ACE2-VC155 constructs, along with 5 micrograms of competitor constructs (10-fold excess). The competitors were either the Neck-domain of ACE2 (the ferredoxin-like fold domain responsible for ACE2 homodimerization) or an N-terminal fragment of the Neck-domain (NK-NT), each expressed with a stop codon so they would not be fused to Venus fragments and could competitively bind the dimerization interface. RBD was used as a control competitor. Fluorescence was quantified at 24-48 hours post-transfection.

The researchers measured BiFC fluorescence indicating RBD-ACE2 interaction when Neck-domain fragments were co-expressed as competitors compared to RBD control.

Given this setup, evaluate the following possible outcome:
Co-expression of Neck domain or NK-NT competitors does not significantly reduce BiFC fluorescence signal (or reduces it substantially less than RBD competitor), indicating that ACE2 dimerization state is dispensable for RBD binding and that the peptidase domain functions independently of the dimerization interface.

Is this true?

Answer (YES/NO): NO